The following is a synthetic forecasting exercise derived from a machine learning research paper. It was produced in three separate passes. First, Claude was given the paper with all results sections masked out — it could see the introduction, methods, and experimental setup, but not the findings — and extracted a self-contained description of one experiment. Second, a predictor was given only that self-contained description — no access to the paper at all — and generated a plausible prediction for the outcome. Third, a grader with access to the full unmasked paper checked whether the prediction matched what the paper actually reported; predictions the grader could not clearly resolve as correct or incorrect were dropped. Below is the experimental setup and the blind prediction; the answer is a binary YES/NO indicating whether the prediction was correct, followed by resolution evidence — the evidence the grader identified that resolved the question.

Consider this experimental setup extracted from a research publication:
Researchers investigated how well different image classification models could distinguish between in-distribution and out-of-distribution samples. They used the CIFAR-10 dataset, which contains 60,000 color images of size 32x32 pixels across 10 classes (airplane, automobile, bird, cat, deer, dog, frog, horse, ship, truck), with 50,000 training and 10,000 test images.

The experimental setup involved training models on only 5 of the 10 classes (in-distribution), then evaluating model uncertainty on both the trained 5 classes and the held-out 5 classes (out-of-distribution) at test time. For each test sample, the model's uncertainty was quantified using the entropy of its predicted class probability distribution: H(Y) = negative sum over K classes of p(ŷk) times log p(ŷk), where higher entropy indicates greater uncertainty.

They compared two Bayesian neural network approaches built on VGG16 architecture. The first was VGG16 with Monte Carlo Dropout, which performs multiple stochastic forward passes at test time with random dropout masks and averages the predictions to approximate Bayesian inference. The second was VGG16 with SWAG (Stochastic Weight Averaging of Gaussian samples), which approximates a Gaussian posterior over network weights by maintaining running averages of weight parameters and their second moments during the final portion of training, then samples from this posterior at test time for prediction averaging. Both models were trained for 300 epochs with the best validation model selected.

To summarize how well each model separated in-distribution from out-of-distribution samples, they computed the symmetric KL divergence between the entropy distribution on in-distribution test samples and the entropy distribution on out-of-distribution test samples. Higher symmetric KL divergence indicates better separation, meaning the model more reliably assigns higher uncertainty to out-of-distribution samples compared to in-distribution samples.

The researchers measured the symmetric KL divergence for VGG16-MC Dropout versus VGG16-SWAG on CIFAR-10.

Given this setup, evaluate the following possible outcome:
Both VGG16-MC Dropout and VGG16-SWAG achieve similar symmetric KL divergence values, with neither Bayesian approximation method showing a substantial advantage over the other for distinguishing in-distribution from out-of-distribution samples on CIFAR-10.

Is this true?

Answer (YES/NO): NO